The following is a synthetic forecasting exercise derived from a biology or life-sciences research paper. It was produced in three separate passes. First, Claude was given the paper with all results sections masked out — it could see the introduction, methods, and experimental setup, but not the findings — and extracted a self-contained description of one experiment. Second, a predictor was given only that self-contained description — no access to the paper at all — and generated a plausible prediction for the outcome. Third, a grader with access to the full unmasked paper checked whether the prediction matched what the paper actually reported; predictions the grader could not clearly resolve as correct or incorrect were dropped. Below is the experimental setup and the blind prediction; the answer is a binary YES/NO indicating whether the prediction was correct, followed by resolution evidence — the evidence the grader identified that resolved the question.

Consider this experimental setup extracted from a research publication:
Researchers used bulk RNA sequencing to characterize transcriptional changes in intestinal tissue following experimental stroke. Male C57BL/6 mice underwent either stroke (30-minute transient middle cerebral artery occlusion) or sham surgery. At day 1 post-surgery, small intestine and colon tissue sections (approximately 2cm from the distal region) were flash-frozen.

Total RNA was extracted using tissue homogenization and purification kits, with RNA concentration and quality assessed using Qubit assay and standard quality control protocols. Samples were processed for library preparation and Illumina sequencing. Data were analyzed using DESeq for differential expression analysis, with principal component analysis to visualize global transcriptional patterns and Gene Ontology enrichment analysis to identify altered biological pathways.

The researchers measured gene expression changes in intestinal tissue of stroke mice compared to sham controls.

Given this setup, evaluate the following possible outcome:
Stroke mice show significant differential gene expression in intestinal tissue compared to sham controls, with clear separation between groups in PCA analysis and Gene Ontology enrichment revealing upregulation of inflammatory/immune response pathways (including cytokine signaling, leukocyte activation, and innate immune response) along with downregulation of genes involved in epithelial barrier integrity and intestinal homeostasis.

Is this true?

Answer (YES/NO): NO